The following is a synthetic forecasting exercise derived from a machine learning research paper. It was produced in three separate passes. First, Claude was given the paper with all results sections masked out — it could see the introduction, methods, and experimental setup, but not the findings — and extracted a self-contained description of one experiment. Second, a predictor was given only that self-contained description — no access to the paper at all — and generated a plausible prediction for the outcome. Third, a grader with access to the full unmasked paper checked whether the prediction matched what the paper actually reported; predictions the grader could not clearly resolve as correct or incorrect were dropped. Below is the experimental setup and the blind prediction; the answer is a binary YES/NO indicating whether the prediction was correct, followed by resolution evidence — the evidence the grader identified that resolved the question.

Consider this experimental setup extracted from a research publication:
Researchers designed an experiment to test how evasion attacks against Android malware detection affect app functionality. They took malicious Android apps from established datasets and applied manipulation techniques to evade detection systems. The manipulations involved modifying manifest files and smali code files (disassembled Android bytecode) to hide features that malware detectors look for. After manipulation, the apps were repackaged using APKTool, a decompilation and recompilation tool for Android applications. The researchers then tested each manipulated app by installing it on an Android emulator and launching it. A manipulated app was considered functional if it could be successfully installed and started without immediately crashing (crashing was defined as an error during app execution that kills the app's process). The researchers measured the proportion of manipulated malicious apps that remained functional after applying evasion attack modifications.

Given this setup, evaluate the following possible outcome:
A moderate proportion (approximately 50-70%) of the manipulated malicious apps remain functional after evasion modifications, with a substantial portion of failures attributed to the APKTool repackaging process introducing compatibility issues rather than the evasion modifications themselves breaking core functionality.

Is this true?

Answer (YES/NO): NO